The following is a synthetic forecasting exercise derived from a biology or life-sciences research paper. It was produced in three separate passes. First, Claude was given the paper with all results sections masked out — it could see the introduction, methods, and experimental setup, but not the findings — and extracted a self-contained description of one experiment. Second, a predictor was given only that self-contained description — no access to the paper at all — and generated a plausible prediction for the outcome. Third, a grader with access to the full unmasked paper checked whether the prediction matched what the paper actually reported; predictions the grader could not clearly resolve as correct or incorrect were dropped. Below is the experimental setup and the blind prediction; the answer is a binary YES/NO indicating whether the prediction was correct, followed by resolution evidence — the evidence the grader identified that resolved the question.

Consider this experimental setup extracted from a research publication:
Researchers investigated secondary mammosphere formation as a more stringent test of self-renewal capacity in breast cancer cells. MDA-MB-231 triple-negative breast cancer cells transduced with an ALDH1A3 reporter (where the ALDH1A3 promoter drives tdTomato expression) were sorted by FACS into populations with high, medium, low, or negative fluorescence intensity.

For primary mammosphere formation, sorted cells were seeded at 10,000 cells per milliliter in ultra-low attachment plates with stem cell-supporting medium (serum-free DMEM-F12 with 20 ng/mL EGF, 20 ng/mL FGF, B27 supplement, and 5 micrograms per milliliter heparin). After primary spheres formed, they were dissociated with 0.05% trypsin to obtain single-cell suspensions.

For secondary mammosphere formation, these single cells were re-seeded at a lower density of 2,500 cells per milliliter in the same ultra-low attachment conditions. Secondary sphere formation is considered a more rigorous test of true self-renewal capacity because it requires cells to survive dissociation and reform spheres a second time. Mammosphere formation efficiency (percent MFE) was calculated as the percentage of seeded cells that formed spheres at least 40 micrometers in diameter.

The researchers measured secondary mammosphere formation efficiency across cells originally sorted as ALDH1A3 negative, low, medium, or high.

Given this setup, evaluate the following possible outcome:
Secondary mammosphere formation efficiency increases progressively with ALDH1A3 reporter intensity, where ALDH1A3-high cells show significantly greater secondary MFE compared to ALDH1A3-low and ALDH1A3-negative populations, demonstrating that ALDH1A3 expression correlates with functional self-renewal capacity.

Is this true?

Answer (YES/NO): YES